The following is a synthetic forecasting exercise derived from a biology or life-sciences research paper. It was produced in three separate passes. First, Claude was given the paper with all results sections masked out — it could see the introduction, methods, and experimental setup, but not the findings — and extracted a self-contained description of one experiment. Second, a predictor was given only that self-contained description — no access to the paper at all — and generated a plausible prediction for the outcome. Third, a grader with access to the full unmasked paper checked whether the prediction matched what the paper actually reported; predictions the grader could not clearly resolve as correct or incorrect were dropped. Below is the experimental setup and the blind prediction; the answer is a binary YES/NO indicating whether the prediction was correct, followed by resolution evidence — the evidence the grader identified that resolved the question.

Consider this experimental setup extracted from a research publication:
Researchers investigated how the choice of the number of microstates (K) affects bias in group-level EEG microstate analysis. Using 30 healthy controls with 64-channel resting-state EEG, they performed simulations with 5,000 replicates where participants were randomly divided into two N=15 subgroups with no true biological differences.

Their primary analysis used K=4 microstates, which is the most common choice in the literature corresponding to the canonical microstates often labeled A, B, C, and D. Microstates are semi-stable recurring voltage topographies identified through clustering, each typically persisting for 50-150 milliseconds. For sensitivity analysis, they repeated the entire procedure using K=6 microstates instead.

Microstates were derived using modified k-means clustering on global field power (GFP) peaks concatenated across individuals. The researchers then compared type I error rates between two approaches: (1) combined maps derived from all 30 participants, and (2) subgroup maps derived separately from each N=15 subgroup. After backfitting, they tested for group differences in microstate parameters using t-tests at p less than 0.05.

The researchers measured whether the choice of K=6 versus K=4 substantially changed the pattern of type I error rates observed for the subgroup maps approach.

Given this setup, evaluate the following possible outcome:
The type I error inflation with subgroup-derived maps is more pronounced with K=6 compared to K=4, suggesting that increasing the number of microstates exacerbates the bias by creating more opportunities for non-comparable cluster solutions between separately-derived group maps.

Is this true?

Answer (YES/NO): NO